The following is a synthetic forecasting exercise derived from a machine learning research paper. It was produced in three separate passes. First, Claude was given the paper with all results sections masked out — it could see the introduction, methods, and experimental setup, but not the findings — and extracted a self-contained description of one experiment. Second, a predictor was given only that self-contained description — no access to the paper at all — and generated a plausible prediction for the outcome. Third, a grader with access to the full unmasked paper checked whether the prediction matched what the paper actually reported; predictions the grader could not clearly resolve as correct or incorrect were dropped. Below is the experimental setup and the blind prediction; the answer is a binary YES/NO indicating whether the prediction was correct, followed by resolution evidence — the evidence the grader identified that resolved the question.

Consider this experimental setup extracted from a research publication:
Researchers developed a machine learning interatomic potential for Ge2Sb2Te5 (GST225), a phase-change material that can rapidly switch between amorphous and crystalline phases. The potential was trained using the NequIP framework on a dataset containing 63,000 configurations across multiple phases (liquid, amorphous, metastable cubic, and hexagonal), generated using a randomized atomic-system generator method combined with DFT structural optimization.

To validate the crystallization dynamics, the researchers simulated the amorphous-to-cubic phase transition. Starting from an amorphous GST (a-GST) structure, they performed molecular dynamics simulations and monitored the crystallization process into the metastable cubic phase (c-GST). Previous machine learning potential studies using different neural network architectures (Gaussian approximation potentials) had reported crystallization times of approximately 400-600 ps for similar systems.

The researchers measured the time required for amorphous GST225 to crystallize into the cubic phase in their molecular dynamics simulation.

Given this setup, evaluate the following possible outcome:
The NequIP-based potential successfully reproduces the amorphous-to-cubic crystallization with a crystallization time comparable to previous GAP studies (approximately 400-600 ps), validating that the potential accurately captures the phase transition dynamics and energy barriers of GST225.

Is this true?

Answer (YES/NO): YES